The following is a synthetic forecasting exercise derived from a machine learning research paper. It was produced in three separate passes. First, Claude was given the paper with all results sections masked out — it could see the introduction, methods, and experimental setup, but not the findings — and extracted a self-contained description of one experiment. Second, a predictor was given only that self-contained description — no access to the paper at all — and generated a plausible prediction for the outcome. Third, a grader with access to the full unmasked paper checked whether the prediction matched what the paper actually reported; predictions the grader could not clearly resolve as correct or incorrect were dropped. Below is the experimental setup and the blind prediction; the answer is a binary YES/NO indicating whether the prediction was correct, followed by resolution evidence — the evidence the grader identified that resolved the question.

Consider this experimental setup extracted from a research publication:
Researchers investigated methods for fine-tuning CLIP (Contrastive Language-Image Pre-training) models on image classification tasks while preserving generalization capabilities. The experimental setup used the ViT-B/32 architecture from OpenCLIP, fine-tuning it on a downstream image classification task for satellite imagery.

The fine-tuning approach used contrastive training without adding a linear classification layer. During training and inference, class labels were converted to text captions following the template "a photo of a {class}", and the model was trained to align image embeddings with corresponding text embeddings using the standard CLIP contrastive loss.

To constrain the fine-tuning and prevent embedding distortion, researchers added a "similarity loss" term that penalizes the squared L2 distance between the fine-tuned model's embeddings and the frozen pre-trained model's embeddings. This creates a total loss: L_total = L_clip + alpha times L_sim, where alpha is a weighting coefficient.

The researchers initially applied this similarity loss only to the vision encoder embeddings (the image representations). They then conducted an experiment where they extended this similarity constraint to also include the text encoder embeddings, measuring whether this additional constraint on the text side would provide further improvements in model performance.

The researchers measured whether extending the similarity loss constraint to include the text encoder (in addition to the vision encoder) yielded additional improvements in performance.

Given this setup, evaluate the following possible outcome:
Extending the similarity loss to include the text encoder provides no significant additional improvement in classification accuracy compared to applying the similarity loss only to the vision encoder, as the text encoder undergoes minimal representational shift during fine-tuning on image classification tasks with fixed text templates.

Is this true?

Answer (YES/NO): YES